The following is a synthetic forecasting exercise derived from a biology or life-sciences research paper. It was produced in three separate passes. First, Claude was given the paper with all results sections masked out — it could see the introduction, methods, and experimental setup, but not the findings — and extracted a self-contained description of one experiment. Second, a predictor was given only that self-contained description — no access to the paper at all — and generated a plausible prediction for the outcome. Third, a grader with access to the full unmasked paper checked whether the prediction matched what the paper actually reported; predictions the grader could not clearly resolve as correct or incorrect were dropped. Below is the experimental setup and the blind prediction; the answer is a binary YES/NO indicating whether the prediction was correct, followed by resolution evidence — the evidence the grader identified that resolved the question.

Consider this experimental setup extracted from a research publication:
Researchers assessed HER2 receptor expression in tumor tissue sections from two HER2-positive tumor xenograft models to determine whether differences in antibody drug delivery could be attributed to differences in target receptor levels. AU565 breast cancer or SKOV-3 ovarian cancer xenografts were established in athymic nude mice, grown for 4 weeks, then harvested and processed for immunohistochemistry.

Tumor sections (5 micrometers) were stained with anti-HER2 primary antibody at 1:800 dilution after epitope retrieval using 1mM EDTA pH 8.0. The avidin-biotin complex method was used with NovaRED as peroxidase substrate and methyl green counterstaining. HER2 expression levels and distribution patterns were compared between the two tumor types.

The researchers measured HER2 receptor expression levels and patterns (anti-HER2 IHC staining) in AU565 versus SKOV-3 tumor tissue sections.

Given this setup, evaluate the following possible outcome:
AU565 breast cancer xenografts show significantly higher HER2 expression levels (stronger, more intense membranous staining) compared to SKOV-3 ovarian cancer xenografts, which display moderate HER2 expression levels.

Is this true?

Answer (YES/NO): NO